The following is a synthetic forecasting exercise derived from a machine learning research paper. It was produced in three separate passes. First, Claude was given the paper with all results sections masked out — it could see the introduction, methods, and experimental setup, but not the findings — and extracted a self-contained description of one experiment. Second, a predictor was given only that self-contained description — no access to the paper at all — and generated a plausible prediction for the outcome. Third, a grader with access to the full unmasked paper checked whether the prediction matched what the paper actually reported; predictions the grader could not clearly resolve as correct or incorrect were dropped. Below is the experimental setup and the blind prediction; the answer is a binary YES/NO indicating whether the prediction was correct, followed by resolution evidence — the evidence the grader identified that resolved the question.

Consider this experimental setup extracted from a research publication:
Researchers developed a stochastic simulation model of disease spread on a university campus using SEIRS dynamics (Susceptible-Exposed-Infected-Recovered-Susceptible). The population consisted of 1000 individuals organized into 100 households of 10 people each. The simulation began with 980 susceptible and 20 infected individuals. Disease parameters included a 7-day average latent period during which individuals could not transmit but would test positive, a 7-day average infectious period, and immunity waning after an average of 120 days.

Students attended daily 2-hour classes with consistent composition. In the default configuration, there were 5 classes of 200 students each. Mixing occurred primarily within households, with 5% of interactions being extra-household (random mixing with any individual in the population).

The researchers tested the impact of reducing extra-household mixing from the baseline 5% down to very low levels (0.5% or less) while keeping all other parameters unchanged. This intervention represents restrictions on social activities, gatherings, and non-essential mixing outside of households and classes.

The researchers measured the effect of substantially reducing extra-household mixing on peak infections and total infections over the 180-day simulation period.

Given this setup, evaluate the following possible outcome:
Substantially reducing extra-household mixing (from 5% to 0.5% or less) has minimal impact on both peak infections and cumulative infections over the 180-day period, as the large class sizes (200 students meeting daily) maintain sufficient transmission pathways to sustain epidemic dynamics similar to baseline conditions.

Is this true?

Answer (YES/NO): NO